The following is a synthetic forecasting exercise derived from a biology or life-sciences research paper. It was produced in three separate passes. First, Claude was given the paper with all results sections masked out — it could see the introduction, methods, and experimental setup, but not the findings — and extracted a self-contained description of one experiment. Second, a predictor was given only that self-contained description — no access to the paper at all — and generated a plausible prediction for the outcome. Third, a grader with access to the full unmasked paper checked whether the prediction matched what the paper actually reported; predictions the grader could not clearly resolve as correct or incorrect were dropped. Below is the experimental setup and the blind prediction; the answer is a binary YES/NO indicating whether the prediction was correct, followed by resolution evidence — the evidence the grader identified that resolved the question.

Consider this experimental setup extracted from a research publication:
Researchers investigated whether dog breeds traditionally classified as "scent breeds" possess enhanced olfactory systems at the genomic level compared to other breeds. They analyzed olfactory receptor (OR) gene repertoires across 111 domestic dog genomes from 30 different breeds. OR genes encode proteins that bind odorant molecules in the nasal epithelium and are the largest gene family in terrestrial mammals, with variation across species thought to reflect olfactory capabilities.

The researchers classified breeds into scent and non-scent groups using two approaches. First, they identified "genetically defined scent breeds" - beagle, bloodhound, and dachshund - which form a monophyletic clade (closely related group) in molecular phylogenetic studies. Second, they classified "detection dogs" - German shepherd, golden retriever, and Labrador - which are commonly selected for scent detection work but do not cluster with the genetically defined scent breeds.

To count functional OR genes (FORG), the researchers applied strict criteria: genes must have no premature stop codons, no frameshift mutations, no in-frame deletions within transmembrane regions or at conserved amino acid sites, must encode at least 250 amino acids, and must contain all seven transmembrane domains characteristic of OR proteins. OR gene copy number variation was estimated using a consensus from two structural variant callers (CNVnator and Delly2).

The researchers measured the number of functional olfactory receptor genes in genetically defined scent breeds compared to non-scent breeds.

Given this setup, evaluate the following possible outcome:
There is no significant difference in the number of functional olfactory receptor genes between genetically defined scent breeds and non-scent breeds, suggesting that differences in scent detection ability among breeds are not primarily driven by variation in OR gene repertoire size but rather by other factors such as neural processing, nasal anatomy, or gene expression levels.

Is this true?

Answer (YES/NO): YES